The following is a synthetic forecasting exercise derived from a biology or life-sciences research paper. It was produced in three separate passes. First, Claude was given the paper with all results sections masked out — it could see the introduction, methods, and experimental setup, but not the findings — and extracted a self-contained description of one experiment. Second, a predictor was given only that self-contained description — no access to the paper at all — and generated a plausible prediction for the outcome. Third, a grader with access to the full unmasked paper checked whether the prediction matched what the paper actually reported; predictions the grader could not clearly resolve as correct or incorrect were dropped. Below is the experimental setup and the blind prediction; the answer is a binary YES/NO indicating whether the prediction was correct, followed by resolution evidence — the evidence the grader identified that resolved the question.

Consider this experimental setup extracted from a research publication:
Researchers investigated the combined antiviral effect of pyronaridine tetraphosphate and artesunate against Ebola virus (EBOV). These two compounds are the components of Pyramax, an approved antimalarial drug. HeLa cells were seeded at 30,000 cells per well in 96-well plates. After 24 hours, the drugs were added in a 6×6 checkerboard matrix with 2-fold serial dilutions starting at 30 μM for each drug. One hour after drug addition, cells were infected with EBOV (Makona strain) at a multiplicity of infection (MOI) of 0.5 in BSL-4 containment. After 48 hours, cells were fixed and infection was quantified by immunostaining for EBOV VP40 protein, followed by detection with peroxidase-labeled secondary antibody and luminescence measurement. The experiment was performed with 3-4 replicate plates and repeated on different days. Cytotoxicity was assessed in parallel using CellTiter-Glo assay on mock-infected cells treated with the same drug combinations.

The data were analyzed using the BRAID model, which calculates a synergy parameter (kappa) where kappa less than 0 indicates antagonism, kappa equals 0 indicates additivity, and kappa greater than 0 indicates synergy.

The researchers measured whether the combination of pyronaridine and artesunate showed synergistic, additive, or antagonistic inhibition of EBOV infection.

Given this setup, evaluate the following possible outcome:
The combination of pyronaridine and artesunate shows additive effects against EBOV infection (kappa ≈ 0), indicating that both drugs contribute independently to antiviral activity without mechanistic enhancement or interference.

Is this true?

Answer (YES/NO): YES